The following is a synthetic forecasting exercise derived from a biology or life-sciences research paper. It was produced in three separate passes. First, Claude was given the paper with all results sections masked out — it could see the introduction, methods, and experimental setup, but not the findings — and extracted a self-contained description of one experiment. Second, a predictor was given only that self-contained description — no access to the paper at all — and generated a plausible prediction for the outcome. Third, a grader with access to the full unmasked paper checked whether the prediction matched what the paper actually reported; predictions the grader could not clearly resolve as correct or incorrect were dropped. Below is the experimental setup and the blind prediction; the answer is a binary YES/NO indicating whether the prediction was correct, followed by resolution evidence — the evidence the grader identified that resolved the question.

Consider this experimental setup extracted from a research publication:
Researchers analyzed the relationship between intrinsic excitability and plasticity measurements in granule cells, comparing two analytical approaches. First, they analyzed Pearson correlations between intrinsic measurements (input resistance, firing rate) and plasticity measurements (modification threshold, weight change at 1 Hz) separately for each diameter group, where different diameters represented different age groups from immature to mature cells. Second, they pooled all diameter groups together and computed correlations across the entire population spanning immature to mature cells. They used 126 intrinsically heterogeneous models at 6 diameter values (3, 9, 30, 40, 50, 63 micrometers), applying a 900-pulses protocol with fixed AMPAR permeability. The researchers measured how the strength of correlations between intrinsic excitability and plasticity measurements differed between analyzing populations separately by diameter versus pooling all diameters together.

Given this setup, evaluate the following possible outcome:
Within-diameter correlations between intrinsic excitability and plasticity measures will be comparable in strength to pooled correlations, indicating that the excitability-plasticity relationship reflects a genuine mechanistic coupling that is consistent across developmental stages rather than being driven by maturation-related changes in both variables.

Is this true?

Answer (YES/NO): NO